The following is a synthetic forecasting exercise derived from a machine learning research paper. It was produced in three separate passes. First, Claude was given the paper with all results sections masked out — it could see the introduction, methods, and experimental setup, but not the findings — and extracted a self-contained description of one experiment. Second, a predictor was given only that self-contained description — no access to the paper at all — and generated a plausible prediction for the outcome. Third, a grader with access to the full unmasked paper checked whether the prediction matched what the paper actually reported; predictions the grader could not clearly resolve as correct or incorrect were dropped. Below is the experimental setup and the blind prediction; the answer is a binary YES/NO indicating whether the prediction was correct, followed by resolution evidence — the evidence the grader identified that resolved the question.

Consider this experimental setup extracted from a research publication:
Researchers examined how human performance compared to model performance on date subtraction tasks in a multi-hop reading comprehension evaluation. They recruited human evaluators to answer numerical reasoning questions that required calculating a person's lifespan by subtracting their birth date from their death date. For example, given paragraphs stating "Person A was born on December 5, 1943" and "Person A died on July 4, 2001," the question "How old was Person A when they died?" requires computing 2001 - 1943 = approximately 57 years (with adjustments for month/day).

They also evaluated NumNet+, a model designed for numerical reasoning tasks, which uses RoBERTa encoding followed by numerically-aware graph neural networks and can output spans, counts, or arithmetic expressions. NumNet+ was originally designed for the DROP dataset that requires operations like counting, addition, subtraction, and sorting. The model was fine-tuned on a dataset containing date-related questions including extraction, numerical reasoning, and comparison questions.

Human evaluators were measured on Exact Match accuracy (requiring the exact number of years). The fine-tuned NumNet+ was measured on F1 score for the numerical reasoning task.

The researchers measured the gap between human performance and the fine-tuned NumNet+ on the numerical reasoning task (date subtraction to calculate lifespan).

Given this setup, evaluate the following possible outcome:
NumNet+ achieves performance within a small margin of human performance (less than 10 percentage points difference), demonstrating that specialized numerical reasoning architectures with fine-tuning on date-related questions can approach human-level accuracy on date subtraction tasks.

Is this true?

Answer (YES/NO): NO